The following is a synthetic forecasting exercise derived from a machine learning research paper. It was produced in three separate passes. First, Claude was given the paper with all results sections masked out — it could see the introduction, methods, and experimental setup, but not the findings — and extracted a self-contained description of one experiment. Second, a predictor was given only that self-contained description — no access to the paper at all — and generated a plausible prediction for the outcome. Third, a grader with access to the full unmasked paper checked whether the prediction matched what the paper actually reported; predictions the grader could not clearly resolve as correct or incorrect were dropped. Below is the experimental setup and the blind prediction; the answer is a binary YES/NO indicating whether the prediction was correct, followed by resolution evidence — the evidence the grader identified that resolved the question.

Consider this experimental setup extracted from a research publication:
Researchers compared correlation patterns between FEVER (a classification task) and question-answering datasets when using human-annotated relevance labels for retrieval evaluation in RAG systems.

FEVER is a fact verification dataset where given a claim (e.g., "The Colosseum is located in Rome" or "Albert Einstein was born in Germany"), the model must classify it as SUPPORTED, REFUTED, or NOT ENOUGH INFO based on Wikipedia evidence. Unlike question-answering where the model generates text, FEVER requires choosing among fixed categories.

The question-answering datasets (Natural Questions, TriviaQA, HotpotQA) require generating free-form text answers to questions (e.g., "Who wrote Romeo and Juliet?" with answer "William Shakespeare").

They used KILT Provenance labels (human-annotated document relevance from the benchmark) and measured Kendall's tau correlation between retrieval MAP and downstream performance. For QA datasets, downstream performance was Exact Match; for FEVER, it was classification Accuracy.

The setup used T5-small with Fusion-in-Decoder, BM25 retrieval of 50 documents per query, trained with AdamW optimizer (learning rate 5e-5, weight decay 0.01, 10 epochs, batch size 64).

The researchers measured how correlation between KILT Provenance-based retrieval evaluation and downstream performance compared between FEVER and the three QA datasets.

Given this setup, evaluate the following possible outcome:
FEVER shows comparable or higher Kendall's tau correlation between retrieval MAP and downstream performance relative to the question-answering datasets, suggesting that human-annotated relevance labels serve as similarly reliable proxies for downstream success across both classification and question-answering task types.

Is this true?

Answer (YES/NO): NO